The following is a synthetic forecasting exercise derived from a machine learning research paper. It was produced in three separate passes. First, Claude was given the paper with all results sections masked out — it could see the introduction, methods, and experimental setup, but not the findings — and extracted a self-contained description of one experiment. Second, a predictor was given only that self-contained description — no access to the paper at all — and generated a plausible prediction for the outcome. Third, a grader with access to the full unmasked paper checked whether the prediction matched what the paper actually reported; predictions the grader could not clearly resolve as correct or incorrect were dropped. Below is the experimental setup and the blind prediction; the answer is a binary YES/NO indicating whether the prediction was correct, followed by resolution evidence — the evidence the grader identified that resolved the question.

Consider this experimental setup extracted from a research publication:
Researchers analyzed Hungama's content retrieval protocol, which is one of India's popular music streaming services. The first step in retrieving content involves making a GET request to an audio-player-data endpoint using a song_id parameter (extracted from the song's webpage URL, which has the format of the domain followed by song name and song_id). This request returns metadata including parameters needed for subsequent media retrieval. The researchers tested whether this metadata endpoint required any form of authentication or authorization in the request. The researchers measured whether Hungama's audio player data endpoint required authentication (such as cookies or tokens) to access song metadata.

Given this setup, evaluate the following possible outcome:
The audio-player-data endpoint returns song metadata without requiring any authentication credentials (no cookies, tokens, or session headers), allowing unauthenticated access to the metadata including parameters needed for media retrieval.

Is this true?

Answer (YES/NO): YES